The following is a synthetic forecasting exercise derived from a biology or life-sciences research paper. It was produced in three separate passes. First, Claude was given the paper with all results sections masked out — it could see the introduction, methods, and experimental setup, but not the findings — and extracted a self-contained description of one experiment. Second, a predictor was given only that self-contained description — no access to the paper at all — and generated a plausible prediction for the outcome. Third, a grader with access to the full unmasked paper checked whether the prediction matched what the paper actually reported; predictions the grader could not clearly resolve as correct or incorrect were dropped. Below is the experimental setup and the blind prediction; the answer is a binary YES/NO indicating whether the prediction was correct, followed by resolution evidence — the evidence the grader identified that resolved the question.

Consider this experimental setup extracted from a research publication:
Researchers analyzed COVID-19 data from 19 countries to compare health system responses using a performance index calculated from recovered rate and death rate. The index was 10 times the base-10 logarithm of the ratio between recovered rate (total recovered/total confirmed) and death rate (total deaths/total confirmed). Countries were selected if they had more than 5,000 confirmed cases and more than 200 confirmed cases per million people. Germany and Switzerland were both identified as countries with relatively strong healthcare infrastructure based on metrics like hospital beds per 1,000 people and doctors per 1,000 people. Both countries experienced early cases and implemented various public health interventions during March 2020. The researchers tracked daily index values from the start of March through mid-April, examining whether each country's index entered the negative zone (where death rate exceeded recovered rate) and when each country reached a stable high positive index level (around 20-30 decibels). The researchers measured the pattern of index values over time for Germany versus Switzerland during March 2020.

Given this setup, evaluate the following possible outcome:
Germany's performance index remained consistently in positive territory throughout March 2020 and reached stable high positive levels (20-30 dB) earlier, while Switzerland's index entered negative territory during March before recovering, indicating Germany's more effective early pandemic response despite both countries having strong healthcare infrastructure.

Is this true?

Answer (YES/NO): YES